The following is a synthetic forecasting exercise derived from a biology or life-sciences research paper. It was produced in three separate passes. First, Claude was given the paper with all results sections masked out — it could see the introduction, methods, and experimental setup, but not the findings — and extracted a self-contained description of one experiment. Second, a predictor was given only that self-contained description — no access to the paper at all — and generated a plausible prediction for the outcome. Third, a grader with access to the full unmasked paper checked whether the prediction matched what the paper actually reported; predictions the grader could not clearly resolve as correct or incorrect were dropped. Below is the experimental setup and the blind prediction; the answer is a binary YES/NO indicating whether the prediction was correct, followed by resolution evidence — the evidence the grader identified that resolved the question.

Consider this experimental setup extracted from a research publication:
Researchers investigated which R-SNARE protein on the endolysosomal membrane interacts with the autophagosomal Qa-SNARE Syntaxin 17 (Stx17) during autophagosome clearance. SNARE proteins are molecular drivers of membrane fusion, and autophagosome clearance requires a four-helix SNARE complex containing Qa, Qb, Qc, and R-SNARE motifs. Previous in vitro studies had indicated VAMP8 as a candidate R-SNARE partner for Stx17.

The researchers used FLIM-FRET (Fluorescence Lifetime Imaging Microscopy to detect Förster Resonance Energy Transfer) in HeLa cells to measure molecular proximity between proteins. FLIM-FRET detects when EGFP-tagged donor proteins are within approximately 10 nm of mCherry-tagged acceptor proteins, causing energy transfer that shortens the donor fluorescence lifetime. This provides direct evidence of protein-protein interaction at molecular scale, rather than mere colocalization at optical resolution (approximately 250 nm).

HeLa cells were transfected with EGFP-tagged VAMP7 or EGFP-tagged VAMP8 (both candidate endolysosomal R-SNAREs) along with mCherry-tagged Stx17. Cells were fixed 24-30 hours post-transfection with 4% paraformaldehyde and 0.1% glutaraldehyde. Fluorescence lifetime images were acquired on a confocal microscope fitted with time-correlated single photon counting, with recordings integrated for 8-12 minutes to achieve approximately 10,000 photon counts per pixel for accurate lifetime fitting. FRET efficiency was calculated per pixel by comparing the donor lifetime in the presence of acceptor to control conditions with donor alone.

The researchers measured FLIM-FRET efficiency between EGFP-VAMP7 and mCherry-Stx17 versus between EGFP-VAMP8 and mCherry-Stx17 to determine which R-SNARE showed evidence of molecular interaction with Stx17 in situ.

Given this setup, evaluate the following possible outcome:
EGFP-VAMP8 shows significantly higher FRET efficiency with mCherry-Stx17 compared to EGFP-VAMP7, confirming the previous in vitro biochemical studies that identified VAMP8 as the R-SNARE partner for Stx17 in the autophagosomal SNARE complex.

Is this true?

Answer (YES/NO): NO